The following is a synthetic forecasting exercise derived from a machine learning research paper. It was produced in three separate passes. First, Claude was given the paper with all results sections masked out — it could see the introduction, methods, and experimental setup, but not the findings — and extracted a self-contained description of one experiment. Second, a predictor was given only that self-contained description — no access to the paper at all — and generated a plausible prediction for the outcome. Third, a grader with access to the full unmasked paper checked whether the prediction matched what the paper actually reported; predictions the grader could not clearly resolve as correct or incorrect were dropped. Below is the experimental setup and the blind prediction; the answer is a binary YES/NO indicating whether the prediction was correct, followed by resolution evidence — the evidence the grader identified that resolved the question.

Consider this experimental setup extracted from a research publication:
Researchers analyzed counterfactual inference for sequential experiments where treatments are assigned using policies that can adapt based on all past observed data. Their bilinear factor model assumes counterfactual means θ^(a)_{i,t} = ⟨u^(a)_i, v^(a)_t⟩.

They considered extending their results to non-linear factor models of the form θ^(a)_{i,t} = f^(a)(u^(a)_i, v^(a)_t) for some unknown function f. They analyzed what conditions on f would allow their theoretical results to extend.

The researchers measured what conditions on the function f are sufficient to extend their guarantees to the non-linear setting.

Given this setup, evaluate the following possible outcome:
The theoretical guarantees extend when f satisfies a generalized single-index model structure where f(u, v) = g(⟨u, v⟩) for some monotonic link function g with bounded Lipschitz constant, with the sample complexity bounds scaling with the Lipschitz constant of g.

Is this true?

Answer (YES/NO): NO